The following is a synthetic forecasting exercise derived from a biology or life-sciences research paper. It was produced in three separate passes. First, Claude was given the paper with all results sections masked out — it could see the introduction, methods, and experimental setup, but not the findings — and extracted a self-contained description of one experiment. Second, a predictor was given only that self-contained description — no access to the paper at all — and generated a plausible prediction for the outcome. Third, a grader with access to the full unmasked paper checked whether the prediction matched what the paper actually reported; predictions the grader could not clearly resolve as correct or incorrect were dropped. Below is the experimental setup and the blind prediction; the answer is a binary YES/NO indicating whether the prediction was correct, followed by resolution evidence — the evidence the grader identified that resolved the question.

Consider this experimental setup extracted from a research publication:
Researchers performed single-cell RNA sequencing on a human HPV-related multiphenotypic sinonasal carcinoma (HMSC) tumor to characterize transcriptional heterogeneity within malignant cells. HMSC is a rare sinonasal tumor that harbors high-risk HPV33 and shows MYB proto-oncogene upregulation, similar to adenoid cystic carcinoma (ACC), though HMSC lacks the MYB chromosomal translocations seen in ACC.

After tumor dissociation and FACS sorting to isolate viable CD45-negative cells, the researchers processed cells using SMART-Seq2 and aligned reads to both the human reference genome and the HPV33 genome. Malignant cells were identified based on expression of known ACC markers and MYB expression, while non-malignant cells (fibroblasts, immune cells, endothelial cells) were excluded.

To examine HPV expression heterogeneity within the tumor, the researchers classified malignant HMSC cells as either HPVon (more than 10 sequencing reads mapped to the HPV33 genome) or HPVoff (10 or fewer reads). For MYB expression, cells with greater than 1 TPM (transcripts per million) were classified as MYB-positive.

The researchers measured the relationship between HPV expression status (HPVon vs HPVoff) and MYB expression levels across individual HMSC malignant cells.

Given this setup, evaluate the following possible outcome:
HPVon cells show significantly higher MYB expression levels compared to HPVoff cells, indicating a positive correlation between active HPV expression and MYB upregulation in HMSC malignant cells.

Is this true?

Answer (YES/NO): YES